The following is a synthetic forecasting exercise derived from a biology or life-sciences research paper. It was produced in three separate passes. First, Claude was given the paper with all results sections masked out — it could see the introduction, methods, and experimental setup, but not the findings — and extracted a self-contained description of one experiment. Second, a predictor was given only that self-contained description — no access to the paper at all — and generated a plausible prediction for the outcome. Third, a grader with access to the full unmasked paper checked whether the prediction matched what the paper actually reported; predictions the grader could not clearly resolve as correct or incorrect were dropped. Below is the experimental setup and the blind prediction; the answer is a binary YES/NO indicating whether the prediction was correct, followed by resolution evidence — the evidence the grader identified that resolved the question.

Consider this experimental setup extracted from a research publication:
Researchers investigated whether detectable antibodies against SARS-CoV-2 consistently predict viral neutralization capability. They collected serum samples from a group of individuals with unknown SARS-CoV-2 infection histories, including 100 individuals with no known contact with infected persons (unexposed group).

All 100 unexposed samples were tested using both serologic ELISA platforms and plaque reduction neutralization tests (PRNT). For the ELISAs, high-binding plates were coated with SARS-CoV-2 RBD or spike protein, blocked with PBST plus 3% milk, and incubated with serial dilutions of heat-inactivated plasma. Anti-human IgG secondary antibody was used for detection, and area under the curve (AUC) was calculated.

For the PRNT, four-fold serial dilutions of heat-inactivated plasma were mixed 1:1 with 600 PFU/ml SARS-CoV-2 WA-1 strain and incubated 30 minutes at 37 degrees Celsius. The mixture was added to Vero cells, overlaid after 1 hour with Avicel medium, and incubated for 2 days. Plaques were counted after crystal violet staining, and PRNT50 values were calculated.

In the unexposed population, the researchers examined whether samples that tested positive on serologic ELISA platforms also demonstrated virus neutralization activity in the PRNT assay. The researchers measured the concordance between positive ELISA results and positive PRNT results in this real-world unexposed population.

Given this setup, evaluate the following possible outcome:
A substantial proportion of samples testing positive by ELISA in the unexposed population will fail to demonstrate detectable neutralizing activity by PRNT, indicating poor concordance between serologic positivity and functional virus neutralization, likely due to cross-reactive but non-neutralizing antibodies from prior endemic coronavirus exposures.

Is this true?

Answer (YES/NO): NO